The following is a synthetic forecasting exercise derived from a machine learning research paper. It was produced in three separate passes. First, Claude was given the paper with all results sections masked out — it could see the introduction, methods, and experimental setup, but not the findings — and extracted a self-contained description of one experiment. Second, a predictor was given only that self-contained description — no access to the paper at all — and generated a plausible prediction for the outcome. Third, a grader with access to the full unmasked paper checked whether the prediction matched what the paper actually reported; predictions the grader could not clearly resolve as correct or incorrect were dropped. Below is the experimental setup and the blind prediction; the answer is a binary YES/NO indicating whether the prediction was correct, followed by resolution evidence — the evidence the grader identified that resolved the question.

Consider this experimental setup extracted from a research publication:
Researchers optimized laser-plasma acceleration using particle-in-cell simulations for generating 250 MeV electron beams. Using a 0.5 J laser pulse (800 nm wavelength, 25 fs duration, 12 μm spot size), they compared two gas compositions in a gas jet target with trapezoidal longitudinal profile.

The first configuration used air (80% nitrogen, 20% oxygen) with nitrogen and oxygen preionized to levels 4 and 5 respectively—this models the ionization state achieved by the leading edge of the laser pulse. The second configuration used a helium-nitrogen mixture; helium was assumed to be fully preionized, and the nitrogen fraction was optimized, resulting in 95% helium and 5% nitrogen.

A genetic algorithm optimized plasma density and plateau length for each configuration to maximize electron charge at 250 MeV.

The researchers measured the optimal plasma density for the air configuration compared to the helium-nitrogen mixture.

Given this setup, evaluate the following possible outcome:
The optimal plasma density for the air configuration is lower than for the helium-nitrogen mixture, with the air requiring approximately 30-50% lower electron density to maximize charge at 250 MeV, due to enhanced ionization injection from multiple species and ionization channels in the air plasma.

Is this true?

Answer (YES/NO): NO